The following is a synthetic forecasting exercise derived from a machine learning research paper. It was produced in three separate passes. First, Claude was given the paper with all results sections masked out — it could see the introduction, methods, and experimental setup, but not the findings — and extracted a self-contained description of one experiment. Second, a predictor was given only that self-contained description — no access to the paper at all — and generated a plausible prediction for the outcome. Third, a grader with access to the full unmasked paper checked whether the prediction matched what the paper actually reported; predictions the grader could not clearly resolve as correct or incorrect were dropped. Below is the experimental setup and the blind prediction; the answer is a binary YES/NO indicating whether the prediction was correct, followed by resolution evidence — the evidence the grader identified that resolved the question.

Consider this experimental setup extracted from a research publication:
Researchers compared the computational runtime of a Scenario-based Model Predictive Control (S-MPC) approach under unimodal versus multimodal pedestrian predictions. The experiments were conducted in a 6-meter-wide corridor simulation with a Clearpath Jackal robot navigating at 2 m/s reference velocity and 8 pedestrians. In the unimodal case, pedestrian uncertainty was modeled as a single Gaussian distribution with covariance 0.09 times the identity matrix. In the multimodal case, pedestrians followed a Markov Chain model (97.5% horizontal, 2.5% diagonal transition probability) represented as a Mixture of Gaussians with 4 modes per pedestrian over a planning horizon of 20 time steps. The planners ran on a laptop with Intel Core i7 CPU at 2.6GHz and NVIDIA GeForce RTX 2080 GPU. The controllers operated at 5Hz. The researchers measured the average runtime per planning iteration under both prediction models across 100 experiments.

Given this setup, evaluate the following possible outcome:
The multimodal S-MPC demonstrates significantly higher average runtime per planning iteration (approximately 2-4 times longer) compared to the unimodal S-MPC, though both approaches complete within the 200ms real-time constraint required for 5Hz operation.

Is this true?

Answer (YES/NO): NO